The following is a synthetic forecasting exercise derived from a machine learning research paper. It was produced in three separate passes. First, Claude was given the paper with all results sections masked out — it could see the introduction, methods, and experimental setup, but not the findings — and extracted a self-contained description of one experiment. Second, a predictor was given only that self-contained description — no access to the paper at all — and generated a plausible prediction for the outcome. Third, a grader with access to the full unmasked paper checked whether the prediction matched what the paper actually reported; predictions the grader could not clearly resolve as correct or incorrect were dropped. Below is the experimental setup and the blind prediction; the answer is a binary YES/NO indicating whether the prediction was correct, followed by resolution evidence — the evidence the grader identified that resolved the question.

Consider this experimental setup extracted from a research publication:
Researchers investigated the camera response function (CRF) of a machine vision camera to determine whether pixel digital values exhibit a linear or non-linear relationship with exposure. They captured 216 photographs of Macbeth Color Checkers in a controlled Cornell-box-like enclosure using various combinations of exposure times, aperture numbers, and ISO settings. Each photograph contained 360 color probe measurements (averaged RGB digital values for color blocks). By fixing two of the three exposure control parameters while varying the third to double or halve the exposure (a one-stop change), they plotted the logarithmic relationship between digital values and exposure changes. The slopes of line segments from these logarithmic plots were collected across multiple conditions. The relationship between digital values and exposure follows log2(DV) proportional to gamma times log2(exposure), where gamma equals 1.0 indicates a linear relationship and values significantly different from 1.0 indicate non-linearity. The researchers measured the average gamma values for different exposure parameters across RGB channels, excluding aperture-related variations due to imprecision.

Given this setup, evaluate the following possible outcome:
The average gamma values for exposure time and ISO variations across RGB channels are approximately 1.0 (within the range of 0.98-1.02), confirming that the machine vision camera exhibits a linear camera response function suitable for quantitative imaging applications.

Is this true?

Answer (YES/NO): YES